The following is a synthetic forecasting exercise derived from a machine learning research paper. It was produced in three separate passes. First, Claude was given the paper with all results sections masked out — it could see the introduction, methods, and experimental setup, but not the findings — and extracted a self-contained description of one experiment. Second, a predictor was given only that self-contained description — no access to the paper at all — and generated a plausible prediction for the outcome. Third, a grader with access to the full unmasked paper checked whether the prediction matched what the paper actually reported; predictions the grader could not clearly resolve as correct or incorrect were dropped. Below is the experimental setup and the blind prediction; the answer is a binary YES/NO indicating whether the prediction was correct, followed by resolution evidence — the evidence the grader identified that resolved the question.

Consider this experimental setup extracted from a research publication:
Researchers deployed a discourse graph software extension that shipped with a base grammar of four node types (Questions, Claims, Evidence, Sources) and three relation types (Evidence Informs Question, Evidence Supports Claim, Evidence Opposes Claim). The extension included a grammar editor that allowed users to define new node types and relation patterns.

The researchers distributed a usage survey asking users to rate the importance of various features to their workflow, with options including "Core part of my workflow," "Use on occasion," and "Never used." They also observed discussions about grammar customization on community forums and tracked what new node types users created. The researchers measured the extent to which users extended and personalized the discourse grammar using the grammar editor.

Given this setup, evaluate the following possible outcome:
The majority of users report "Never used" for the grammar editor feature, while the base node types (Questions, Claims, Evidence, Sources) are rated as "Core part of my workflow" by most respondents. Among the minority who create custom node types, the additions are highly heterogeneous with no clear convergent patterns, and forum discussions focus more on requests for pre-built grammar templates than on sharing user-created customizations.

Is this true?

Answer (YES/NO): NO